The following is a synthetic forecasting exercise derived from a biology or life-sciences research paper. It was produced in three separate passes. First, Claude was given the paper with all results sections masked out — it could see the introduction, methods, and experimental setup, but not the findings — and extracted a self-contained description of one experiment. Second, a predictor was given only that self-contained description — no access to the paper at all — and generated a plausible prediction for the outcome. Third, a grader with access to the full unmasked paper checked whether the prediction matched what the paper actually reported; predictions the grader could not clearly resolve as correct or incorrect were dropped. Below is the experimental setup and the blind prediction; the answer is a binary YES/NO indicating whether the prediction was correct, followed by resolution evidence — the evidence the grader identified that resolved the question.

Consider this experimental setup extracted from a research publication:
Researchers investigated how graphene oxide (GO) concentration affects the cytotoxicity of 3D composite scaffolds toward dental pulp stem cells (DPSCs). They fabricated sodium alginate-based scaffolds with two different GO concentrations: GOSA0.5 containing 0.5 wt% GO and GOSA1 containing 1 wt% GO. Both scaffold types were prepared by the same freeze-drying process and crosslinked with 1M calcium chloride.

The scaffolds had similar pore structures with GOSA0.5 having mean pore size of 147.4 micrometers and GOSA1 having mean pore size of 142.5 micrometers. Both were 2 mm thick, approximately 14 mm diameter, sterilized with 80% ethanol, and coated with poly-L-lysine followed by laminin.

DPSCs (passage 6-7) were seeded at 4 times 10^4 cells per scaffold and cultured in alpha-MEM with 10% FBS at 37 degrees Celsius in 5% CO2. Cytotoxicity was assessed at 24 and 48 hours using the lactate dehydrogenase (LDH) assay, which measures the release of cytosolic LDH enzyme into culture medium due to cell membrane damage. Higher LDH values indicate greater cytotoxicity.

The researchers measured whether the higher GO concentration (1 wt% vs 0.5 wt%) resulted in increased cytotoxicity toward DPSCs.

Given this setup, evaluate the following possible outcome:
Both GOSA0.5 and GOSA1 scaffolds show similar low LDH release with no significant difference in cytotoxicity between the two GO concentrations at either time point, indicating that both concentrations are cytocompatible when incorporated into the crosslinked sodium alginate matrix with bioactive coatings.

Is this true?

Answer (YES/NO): YES